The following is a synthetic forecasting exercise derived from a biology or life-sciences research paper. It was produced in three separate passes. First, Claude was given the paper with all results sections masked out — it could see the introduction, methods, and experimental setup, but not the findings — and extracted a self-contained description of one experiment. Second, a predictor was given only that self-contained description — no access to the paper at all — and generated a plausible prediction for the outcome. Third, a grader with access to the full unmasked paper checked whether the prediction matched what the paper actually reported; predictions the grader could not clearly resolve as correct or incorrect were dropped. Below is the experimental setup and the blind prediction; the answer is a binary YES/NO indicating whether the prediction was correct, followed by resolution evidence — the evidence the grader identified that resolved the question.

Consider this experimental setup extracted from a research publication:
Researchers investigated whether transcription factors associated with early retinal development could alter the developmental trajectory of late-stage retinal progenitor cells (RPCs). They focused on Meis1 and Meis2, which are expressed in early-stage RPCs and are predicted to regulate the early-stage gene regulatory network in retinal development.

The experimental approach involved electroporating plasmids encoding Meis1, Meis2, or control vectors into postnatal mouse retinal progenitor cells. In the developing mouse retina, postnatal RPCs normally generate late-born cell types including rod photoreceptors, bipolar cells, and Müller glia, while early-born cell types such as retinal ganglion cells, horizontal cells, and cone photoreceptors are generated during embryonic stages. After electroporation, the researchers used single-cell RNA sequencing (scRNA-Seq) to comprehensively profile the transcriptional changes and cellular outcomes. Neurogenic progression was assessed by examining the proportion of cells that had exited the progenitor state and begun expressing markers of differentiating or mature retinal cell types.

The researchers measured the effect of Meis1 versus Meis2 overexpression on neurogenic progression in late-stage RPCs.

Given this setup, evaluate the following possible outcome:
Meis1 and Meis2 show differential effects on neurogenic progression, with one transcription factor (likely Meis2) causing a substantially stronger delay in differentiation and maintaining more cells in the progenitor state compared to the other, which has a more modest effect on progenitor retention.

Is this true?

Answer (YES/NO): NO